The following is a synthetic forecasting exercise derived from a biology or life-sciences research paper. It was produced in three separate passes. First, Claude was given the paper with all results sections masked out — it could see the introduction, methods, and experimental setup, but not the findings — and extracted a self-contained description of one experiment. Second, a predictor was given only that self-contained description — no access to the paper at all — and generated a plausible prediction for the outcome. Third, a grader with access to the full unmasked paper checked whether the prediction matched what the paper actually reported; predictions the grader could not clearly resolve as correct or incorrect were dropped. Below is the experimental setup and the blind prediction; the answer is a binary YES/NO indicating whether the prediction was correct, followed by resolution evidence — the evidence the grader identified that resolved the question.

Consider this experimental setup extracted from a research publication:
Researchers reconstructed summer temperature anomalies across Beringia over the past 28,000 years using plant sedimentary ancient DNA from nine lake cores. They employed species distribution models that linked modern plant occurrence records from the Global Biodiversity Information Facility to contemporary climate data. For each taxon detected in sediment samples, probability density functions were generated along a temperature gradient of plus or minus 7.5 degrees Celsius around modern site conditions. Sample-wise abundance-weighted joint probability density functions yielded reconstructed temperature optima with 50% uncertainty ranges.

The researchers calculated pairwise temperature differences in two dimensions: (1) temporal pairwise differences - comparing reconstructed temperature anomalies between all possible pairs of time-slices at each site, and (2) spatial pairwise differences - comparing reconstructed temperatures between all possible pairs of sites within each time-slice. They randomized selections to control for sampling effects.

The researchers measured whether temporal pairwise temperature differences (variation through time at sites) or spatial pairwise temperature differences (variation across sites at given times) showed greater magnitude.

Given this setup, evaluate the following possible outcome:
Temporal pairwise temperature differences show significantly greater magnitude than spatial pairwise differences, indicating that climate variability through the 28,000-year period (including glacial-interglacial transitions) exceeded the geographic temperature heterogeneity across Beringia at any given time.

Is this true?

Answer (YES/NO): NO